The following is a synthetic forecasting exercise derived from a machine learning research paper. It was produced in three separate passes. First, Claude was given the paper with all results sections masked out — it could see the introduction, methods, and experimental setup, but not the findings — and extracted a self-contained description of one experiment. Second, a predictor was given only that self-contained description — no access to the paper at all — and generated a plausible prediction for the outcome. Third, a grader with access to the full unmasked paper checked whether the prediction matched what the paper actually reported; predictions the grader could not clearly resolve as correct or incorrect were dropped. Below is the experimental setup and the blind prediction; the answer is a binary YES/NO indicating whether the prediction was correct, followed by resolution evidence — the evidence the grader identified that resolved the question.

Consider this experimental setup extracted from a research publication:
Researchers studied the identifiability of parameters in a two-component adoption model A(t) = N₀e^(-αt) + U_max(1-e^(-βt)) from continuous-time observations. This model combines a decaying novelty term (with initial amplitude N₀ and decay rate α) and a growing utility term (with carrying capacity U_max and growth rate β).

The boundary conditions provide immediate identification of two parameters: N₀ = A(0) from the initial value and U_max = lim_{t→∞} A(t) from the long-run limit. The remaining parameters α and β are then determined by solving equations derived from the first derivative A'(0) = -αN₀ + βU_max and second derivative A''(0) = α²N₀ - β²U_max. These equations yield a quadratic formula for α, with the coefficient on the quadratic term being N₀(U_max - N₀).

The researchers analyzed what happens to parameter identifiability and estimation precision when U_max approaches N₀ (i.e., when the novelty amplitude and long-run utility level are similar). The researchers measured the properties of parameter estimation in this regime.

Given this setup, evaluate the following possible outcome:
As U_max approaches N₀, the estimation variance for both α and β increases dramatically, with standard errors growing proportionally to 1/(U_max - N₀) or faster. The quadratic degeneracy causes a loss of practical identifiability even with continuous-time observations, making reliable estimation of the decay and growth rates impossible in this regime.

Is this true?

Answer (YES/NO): NO